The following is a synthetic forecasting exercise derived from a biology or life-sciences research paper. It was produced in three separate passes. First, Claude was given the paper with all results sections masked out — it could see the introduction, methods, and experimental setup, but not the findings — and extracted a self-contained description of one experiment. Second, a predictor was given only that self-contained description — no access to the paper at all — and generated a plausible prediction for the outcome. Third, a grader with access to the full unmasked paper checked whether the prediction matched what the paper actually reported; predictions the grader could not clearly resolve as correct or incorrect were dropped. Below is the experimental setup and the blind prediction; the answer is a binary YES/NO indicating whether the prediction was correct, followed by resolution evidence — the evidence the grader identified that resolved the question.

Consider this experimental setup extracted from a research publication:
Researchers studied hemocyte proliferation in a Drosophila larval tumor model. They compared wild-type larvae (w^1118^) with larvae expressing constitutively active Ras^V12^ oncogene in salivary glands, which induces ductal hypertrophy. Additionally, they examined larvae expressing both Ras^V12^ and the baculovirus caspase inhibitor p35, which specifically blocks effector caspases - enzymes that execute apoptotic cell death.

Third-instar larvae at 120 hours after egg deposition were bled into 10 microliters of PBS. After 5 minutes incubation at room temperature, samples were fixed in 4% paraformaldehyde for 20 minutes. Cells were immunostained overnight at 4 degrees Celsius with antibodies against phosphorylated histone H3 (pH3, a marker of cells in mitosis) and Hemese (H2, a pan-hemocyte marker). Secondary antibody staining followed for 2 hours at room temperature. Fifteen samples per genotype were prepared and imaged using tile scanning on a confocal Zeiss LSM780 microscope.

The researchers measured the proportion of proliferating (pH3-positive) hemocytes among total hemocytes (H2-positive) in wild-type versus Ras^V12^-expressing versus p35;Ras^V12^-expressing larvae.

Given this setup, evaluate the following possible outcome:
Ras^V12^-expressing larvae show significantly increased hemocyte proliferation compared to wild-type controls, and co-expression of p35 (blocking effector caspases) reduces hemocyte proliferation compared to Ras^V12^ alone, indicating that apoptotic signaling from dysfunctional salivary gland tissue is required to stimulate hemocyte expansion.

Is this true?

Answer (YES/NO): NO